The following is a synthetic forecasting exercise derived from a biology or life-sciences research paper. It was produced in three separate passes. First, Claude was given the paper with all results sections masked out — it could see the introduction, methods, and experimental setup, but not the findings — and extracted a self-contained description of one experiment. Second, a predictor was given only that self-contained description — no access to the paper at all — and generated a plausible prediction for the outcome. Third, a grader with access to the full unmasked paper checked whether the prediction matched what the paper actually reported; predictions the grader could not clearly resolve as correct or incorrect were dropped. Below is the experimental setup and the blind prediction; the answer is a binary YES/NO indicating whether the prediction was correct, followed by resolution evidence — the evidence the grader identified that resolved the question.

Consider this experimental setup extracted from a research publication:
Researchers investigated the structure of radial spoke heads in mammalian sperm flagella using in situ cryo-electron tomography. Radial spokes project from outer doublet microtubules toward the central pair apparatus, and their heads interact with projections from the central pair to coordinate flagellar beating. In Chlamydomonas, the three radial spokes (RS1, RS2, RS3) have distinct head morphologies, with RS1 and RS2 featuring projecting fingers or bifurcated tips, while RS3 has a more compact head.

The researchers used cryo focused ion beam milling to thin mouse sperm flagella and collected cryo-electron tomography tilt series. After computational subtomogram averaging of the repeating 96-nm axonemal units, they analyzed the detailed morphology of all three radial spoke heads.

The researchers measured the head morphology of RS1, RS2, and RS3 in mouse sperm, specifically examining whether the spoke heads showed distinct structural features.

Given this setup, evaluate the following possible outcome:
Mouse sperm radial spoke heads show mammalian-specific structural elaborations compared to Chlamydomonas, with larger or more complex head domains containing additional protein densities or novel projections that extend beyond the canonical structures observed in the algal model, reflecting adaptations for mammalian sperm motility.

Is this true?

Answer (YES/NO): NO